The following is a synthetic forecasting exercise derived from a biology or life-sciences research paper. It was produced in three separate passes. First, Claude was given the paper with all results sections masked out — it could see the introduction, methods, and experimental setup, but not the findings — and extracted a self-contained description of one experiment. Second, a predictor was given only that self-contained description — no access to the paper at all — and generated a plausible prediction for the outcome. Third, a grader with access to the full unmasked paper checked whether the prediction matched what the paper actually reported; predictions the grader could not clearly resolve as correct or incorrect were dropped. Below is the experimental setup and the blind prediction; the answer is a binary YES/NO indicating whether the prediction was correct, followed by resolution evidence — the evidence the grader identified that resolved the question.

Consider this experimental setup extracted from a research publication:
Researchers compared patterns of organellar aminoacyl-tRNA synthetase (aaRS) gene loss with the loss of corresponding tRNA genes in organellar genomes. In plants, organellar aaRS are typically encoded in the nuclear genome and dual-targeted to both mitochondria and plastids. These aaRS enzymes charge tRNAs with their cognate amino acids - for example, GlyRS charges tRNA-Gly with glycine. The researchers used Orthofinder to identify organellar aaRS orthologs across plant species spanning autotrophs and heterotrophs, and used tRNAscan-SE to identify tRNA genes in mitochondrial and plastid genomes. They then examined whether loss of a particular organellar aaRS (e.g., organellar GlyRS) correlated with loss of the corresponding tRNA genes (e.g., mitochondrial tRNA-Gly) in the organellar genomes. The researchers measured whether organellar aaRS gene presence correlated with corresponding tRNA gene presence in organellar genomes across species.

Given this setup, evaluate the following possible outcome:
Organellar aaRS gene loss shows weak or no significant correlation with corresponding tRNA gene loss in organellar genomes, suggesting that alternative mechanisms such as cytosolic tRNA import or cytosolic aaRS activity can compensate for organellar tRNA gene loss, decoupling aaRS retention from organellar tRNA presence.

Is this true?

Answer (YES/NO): NO